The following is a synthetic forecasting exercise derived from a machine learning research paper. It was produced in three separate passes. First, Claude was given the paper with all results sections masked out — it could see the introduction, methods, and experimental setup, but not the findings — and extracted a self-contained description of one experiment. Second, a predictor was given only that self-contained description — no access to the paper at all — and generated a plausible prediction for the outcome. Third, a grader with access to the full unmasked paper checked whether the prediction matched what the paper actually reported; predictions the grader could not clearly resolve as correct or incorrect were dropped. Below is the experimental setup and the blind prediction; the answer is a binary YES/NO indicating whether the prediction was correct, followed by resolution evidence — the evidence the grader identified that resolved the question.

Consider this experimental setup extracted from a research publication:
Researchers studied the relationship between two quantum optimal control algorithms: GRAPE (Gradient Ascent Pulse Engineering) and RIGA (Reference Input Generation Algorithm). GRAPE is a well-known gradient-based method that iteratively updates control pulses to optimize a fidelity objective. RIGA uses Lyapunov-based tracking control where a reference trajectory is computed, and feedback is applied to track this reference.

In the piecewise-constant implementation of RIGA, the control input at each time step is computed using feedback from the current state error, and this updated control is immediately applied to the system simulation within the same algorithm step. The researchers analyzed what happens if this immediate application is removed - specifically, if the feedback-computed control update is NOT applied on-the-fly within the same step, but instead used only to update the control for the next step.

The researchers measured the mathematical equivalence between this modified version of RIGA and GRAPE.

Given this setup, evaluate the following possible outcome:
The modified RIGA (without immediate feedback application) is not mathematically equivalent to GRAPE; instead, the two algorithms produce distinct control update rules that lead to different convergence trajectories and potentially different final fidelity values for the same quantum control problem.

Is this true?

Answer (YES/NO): NO